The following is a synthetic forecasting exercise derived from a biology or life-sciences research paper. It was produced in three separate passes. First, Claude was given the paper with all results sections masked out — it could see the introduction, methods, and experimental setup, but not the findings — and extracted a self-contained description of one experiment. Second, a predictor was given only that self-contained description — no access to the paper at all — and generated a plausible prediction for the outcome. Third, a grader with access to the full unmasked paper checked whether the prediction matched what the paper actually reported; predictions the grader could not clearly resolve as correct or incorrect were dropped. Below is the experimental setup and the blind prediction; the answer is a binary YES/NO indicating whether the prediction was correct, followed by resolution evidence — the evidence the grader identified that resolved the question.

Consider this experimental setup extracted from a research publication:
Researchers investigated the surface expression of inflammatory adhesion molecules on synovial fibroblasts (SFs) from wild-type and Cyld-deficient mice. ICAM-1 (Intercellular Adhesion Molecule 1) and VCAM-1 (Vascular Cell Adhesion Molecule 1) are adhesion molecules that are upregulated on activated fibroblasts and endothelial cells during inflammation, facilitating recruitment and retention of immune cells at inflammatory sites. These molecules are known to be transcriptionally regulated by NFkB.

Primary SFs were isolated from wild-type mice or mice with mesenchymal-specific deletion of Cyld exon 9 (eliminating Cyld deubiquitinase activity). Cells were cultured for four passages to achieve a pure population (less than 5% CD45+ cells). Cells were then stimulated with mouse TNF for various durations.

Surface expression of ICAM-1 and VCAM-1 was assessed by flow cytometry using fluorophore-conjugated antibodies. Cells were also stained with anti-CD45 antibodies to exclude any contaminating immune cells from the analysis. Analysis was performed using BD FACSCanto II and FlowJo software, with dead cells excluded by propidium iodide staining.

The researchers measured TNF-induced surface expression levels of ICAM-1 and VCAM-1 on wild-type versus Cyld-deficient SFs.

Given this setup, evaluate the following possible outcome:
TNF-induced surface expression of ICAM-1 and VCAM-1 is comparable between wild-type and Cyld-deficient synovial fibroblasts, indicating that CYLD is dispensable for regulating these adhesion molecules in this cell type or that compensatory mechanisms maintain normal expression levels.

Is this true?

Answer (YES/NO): NO